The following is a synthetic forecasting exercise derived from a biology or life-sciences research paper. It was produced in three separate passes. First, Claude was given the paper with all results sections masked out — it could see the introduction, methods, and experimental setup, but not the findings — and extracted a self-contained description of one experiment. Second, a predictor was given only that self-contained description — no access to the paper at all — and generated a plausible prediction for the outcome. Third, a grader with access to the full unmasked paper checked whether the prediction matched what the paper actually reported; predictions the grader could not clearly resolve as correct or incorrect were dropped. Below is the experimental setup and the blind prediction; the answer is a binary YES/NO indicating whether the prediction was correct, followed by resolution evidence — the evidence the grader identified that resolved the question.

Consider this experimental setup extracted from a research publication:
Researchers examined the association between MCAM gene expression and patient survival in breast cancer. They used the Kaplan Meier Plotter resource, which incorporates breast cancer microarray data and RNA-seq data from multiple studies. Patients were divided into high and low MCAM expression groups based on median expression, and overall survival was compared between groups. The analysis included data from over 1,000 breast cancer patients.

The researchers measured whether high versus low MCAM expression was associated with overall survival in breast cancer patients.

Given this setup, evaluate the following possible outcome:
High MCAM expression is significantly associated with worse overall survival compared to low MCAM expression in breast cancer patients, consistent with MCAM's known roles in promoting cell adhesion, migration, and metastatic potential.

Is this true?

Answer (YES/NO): YES